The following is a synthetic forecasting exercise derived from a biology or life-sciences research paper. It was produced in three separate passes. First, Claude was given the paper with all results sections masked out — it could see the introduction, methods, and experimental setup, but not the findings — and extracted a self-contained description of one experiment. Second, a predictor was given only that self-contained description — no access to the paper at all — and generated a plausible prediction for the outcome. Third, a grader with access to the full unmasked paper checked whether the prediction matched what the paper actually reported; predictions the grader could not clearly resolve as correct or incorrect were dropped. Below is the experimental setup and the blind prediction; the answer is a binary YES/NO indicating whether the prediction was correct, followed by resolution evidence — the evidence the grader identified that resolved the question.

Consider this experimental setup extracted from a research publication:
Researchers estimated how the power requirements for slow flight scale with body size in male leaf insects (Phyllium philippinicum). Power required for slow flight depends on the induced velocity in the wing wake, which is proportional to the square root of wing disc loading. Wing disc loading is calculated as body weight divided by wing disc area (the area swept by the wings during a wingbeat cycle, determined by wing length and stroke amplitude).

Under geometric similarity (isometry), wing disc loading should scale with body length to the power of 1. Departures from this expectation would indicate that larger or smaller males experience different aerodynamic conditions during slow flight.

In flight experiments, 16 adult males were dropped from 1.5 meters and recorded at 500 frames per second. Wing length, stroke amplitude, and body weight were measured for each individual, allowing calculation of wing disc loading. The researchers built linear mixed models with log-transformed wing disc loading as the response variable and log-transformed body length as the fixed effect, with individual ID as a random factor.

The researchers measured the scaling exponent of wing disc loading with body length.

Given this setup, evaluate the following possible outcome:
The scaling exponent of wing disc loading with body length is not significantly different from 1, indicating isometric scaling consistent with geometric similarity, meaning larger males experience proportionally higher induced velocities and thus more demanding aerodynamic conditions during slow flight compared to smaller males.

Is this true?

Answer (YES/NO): NO